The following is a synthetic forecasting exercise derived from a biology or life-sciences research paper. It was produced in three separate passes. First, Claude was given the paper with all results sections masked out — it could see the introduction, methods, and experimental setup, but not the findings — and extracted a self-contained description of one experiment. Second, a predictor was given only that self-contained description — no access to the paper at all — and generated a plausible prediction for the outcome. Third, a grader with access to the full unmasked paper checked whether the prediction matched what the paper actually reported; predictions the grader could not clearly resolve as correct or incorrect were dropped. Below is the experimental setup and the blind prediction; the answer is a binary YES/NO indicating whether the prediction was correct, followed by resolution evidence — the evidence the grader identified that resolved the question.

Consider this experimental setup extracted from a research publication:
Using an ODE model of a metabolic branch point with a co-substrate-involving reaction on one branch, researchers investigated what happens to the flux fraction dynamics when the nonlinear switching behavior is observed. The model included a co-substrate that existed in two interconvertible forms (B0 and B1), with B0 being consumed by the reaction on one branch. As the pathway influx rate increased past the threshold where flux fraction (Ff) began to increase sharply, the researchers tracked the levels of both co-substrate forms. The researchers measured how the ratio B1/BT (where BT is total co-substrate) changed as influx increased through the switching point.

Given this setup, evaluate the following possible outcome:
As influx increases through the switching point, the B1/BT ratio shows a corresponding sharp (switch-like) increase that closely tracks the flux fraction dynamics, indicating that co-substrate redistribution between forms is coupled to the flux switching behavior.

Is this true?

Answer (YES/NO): YES